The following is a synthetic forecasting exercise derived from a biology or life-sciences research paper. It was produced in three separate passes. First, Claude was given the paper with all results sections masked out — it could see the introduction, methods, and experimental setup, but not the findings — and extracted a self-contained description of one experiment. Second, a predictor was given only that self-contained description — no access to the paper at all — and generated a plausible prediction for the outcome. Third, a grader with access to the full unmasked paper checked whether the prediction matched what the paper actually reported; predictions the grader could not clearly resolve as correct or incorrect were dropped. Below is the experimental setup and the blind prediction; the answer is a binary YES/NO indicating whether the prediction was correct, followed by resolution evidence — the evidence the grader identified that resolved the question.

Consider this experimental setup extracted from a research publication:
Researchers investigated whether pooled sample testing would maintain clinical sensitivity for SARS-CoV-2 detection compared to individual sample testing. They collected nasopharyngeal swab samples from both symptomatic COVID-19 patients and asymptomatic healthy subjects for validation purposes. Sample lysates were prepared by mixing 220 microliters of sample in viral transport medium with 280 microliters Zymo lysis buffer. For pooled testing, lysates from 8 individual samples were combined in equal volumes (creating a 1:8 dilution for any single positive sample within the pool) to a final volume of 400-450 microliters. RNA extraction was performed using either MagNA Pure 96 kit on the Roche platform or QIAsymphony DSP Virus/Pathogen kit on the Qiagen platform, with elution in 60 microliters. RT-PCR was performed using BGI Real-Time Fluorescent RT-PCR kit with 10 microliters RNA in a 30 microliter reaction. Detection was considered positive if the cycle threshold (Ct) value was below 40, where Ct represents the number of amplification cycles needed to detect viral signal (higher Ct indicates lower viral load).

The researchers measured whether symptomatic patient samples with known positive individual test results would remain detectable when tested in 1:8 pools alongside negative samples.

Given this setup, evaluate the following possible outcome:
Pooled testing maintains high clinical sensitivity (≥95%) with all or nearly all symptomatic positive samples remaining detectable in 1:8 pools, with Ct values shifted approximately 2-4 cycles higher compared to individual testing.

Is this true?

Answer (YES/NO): NO